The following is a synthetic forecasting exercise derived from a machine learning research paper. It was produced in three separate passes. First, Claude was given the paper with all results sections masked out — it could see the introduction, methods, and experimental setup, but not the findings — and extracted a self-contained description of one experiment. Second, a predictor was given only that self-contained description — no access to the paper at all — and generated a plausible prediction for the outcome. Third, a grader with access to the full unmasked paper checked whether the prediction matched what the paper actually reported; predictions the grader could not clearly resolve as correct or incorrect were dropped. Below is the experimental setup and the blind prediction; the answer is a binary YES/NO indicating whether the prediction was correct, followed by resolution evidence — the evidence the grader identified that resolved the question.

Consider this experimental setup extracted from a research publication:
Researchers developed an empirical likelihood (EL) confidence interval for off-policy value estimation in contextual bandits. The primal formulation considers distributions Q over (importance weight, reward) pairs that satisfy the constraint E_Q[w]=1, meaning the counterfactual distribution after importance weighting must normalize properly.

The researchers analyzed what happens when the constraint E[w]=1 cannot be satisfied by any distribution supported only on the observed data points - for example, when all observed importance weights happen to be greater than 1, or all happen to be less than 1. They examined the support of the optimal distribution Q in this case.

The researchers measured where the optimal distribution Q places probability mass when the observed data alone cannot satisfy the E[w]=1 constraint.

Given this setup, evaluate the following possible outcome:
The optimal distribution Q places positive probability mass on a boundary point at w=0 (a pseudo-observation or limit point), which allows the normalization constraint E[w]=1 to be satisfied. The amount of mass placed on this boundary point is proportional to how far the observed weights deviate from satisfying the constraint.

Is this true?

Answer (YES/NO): NO